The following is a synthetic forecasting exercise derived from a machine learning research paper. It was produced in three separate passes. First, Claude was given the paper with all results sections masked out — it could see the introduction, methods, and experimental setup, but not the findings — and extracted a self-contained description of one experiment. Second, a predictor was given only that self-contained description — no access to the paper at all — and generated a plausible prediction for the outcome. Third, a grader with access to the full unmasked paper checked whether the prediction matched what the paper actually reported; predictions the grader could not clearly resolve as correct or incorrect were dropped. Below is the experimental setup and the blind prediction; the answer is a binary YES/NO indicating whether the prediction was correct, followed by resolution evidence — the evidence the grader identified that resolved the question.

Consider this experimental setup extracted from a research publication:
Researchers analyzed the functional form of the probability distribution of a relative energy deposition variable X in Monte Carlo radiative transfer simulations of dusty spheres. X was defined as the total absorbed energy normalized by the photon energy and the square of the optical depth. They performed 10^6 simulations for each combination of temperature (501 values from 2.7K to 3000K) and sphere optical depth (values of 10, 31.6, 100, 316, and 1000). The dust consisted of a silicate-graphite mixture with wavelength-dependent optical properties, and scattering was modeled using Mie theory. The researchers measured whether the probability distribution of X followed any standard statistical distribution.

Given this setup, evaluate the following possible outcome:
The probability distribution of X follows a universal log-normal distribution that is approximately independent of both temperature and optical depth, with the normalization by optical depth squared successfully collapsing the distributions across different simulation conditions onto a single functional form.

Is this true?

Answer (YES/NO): NO